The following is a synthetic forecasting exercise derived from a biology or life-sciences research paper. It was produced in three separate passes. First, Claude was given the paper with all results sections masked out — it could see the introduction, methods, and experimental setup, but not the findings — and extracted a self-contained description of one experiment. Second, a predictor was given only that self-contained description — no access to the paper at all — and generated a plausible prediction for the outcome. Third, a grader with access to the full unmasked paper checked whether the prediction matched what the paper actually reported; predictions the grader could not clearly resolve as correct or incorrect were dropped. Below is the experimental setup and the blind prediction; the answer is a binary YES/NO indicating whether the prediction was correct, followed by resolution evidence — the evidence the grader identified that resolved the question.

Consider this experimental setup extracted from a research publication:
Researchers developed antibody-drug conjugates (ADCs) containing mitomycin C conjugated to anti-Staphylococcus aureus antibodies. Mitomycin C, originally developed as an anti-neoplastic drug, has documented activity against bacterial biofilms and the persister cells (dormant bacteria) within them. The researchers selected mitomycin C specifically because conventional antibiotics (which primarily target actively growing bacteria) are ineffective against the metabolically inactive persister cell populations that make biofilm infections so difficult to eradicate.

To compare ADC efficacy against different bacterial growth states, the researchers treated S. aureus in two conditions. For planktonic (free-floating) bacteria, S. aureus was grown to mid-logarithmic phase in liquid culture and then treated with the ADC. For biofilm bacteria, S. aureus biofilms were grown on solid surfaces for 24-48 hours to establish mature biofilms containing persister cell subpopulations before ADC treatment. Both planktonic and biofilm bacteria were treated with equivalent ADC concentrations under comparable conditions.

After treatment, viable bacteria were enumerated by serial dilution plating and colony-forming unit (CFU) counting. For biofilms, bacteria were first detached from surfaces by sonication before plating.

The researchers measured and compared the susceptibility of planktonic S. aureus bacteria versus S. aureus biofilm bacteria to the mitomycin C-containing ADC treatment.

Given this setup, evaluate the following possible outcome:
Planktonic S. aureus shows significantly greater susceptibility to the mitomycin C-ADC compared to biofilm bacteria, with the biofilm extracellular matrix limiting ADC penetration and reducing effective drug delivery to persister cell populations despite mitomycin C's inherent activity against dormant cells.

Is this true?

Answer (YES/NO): NO